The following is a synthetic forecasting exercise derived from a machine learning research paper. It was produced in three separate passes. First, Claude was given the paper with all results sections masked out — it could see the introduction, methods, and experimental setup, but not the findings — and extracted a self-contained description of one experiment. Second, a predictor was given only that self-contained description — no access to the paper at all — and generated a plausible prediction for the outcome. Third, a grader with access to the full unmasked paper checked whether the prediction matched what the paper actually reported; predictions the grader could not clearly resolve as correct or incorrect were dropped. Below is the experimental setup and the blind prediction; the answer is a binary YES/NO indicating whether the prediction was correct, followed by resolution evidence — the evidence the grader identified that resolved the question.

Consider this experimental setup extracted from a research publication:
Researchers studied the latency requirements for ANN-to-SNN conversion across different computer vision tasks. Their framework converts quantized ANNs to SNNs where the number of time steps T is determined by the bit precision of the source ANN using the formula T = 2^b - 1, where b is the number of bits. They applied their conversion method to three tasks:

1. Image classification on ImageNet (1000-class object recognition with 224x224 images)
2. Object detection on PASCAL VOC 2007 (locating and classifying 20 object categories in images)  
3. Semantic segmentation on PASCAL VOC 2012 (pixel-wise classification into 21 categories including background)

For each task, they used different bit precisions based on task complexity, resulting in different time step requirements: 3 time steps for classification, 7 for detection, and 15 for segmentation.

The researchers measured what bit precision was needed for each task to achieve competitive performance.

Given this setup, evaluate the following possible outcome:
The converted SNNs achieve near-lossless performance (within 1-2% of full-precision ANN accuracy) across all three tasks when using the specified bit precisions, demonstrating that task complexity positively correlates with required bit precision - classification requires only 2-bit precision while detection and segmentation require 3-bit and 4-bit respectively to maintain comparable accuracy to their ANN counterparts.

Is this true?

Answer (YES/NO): NO